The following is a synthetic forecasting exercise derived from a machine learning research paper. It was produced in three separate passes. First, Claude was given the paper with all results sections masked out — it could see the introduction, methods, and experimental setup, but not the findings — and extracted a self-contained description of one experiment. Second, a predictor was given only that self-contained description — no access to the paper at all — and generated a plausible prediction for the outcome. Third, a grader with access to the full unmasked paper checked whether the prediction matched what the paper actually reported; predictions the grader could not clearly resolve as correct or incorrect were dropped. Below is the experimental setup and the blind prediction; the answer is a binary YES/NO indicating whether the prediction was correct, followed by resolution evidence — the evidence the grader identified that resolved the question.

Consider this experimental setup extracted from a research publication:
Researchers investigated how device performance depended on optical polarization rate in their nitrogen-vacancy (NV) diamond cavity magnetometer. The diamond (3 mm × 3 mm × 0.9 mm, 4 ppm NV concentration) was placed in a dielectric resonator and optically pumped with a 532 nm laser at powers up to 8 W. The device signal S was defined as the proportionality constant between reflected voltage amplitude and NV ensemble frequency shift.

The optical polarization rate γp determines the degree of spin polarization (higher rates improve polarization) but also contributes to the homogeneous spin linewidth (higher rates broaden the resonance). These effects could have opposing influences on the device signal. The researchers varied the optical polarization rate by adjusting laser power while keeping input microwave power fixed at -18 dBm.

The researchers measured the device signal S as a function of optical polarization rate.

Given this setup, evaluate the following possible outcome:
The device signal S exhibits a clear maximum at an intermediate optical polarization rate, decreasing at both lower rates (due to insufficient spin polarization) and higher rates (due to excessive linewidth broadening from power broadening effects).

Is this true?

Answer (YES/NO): NO